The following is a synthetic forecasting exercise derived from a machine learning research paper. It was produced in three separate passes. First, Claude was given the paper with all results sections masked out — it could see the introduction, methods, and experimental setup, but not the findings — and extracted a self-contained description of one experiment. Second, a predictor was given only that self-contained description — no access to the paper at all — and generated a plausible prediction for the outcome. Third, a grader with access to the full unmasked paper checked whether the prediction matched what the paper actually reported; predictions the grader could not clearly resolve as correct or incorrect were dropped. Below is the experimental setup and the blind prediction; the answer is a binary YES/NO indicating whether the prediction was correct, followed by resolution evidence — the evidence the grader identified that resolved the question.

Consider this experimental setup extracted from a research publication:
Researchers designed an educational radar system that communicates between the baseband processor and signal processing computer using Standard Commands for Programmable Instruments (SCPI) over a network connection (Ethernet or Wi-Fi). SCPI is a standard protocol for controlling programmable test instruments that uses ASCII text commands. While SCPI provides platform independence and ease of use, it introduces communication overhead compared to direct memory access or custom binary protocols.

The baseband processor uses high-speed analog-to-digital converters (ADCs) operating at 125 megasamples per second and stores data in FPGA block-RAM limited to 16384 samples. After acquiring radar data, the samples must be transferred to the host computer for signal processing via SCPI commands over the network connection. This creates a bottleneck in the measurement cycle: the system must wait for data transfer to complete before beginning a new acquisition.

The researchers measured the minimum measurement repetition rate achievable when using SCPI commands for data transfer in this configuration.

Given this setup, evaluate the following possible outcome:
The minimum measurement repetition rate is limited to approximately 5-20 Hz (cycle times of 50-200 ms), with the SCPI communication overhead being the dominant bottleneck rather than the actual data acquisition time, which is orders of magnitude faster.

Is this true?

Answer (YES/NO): NO